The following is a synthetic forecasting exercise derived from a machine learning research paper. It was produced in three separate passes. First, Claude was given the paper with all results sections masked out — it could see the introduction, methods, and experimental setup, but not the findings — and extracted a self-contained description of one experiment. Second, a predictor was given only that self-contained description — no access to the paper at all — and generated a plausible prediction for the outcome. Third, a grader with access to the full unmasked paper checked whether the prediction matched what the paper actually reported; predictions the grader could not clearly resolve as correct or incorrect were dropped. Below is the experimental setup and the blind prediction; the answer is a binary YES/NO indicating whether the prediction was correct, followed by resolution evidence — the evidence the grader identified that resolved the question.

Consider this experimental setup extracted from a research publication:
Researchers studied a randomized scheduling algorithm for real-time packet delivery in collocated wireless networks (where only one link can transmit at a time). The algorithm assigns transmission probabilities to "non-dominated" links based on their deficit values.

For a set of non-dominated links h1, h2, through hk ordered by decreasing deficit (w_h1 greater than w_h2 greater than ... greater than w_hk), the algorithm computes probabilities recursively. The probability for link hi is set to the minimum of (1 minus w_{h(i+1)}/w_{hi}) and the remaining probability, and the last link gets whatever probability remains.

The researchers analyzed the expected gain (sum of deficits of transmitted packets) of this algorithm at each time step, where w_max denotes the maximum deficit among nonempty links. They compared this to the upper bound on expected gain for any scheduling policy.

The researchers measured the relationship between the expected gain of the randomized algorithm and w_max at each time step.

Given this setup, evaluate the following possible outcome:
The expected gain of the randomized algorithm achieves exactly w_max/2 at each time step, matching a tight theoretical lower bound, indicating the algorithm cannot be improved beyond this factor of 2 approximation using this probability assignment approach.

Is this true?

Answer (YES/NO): NO